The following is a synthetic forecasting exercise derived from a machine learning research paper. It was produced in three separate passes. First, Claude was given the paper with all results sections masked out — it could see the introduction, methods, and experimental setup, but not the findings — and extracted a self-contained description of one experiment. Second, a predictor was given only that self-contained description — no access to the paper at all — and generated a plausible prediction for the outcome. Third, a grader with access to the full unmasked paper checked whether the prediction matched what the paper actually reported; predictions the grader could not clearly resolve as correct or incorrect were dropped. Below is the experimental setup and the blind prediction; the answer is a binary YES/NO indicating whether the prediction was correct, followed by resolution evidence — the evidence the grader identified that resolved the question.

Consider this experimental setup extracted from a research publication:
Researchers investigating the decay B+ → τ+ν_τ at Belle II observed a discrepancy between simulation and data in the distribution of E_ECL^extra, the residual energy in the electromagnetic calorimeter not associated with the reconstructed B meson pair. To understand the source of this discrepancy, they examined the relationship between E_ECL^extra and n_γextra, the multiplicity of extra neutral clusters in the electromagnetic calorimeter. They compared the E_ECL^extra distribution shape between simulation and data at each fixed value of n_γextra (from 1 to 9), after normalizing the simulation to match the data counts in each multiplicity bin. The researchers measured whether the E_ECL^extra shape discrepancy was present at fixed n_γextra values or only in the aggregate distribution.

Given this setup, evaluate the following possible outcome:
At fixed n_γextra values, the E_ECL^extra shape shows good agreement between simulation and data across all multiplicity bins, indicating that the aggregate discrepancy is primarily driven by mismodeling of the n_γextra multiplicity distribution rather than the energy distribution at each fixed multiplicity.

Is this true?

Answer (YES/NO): YES